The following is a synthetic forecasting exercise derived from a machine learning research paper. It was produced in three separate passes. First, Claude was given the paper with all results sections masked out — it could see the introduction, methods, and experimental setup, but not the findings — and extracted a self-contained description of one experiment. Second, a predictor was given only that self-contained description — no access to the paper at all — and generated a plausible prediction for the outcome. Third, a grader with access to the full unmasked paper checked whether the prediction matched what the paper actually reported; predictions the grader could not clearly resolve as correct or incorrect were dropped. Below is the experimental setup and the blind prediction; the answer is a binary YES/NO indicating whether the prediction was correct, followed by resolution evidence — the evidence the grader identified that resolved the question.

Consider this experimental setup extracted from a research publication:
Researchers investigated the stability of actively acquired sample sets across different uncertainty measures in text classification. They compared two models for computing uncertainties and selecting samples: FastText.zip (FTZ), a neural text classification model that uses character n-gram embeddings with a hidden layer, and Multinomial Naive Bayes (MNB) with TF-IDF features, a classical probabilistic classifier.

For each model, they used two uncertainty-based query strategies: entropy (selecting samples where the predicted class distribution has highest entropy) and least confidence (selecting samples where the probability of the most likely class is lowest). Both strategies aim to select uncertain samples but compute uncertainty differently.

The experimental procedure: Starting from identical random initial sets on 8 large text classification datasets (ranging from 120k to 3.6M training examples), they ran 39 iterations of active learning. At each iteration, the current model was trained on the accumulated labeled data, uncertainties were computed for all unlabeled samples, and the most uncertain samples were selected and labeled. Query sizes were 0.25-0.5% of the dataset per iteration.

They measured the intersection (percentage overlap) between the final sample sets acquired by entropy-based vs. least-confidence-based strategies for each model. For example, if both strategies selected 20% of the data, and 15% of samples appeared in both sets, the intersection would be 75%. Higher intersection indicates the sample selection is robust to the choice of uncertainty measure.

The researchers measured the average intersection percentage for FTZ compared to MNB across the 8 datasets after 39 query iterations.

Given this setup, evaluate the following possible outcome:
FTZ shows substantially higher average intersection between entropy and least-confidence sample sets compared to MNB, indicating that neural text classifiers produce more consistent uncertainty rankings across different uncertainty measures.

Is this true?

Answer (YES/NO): YES